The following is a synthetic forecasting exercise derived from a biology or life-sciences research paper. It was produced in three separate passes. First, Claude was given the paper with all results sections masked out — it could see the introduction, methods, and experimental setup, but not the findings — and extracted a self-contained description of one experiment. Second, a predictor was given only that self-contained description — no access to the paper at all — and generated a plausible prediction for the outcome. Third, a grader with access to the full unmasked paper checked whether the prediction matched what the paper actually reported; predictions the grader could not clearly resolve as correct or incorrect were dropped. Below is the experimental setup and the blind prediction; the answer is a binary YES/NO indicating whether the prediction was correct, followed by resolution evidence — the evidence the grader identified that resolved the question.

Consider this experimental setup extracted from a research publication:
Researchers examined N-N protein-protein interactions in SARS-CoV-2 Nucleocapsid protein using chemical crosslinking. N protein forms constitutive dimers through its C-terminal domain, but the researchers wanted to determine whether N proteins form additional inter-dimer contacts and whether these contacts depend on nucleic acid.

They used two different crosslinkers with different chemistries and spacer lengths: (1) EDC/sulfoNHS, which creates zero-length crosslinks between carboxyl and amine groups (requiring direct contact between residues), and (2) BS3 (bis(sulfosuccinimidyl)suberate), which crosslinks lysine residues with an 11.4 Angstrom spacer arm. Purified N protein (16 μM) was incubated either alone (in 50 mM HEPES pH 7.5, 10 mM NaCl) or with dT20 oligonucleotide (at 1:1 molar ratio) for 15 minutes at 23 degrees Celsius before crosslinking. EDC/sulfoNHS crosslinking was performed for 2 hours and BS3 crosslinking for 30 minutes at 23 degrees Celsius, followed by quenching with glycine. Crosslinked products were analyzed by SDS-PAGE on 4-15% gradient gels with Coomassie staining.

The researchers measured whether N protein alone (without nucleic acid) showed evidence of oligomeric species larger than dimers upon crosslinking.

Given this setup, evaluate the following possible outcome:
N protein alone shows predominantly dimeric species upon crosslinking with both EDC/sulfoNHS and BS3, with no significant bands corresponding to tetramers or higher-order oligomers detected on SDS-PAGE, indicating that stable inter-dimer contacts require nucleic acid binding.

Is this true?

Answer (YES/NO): NO